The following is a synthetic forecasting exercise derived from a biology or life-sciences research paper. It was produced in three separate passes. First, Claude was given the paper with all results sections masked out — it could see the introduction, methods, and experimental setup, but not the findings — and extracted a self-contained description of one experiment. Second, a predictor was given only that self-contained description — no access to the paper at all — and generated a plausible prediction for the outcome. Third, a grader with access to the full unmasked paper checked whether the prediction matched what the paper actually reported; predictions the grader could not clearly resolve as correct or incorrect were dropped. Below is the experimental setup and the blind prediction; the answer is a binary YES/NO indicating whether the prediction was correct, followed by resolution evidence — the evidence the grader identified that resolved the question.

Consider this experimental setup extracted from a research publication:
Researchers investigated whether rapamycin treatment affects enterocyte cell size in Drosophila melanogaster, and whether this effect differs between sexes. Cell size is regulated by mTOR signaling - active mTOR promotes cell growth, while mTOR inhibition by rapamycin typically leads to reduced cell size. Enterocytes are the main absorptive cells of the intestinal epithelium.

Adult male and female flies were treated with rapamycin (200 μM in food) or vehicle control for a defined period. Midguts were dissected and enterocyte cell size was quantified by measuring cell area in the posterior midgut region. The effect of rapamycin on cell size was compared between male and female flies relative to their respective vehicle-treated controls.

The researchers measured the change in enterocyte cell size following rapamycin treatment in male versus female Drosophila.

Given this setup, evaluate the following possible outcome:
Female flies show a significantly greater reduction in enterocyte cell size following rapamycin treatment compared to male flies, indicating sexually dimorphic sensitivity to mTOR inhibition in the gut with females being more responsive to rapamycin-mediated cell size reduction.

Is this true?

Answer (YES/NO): YES